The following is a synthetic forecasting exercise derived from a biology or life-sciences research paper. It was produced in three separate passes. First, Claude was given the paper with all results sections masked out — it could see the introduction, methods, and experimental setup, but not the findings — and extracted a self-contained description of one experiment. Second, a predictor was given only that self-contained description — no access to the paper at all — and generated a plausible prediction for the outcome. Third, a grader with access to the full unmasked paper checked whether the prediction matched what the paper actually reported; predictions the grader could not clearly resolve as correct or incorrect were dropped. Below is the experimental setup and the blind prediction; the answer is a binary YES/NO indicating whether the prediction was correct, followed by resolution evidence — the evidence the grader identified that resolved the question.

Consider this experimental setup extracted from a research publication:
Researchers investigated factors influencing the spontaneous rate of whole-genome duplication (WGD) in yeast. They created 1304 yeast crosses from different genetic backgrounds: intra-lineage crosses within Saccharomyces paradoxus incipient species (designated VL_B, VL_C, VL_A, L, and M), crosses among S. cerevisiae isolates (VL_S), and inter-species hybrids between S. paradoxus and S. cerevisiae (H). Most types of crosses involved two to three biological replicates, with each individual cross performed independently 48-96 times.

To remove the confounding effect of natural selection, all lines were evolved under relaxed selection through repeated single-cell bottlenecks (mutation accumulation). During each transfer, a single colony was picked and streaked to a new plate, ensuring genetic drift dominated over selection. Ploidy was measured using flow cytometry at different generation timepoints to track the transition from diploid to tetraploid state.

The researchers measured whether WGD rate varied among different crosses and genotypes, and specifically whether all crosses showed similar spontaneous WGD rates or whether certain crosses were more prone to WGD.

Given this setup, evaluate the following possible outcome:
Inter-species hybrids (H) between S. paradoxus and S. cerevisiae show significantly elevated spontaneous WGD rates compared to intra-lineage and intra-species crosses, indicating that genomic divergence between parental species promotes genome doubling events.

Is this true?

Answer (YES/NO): NO